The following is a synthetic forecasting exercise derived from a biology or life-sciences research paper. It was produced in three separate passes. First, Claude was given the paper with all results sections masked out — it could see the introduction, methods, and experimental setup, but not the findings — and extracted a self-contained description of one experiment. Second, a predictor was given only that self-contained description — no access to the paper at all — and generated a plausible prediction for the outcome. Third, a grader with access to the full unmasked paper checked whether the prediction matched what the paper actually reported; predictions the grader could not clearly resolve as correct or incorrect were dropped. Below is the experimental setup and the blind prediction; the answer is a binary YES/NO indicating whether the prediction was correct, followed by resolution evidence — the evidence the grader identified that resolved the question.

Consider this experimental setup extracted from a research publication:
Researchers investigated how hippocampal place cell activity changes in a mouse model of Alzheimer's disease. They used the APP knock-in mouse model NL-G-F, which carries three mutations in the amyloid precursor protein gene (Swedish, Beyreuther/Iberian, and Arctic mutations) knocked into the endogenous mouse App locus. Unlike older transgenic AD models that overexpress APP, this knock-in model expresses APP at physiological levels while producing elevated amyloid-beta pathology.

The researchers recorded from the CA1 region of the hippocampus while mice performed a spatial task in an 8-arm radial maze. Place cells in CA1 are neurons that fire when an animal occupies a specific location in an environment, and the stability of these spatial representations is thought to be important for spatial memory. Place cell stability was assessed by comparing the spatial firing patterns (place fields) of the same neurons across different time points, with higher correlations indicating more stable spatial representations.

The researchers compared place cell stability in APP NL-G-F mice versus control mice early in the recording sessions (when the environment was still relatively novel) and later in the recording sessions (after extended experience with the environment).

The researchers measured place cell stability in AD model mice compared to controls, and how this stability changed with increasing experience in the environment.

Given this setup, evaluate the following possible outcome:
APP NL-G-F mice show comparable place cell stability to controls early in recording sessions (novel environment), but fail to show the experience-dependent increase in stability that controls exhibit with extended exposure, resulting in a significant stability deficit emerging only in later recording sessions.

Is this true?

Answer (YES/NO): NO